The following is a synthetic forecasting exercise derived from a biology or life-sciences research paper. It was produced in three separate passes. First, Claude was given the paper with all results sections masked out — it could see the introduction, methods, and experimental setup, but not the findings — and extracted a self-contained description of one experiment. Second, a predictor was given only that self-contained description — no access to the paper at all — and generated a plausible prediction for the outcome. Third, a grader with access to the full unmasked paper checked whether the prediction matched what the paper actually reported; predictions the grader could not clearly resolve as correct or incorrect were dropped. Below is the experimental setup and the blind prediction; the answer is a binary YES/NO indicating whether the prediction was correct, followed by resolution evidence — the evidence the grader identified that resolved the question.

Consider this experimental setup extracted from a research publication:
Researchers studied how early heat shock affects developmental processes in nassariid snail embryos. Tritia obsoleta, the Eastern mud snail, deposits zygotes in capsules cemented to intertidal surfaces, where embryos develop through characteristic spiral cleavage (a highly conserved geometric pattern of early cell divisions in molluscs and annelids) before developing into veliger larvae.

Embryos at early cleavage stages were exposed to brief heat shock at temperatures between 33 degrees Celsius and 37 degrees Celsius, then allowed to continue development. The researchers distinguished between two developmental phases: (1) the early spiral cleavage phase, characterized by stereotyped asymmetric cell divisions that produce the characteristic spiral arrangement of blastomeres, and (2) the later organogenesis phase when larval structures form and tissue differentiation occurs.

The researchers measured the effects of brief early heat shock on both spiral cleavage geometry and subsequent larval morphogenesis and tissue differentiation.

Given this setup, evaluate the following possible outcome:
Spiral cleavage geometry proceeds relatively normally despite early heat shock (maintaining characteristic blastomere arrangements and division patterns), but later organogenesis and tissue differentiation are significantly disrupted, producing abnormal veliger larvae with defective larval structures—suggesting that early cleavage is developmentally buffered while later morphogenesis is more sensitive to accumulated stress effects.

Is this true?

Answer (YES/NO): YES